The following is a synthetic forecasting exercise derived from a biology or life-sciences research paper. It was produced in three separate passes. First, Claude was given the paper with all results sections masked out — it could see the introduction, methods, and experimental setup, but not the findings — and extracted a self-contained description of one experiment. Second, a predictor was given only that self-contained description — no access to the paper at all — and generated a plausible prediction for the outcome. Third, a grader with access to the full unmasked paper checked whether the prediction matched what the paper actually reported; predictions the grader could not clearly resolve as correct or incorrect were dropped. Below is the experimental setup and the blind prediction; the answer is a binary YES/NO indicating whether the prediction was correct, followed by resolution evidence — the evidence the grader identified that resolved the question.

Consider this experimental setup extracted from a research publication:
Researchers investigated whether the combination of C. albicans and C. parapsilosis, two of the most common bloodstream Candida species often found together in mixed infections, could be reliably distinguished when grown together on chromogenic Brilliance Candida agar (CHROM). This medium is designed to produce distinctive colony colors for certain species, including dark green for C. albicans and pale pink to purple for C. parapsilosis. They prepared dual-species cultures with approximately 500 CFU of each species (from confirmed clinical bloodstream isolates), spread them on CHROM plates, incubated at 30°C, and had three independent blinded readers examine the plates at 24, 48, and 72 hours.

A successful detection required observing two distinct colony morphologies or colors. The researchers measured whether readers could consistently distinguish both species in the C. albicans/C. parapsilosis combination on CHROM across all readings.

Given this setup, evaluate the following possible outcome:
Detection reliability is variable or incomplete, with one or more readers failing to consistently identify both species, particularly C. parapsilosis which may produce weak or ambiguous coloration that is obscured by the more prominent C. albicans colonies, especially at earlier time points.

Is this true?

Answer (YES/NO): NO